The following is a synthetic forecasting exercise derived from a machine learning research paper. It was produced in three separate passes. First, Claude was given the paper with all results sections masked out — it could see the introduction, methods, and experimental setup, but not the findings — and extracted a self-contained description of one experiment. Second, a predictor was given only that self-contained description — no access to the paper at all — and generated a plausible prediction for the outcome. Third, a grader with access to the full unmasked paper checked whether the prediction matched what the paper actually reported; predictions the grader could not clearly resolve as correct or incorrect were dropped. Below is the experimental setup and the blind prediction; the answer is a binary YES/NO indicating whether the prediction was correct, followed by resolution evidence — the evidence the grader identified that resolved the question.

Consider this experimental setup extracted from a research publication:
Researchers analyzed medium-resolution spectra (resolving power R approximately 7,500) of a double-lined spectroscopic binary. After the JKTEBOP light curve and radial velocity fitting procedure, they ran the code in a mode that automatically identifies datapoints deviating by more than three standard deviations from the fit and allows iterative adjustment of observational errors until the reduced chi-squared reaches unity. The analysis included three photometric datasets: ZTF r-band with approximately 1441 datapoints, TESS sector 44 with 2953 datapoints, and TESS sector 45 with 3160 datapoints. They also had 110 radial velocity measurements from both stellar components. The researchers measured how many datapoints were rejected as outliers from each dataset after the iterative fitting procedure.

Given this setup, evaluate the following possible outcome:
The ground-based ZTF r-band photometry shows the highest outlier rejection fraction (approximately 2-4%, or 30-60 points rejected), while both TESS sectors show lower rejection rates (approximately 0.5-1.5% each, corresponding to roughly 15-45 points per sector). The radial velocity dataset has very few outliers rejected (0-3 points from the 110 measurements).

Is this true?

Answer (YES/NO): NO